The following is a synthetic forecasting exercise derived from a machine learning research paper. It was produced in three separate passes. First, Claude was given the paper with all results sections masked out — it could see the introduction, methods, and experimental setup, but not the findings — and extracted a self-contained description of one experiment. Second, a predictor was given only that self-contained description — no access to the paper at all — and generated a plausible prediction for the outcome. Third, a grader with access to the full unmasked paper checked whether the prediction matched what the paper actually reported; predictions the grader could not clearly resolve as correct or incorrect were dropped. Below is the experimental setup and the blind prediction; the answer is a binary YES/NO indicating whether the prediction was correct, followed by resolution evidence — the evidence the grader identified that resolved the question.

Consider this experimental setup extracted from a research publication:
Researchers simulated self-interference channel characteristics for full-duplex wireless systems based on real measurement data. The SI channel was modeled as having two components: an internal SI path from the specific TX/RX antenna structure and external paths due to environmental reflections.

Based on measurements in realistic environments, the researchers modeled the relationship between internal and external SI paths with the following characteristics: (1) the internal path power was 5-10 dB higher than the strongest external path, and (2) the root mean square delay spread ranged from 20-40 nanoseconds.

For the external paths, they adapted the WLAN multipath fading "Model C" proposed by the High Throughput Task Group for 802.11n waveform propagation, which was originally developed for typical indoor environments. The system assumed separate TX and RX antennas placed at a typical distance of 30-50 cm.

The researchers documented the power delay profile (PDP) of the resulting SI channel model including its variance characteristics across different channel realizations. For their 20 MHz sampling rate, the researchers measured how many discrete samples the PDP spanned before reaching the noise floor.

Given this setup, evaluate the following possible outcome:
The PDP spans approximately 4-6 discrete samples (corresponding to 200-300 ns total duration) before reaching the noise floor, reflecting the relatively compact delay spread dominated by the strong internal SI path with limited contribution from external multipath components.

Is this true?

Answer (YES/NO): NO